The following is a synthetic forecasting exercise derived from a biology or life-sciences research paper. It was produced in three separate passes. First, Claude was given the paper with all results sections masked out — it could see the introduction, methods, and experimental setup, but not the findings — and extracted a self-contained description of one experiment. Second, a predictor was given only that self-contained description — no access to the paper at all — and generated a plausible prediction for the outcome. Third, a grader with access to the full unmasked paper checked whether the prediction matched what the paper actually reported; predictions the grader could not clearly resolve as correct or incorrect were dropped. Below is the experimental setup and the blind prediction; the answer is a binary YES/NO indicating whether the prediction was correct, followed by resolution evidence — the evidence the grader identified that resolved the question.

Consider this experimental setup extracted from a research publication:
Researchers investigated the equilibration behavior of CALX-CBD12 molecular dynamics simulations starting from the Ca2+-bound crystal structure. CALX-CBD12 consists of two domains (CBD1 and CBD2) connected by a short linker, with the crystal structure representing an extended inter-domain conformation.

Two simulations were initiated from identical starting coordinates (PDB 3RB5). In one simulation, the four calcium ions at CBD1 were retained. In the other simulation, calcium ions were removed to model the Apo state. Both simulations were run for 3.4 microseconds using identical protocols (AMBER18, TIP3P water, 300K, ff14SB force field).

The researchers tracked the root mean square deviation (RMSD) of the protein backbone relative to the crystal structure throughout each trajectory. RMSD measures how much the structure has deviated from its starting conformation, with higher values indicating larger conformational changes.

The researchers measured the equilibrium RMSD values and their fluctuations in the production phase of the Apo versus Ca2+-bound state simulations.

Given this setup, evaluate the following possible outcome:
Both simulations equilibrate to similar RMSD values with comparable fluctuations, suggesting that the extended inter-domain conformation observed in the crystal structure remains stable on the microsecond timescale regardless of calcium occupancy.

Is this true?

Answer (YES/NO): NO